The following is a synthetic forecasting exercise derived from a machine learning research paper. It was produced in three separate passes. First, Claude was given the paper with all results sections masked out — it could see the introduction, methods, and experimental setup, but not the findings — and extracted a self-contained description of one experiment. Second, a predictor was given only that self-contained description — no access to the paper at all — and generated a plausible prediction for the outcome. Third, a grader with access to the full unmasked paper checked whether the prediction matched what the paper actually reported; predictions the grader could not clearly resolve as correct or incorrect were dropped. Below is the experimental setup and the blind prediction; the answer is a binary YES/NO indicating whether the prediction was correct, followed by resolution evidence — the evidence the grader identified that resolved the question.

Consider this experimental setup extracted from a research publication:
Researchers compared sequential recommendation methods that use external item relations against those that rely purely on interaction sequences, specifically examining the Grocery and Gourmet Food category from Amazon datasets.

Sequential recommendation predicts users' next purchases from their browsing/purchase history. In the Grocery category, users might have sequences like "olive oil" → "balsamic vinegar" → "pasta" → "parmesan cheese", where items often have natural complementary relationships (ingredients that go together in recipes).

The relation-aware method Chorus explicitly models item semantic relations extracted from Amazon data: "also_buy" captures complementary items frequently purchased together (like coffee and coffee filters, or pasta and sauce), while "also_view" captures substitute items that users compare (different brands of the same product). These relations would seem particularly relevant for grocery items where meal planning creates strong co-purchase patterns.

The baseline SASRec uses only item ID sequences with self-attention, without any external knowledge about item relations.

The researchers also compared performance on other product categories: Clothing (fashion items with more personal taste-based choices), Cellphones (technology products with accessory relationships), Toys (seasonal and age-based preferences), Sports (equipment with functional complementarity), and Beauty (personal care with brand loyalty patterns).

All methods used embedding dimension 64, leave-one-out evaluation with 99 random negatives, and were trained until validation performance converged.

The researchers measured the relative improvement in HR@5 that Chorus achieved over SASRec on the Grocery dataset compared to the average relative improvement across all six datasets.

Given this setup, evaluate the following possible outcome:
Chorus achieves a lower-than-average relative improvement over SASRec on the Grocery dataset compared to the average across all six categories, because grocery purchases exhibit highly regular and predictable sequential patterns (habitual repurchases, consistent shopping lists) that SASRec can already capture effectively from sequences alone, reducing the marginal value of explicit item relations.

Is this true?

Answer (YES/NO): YES